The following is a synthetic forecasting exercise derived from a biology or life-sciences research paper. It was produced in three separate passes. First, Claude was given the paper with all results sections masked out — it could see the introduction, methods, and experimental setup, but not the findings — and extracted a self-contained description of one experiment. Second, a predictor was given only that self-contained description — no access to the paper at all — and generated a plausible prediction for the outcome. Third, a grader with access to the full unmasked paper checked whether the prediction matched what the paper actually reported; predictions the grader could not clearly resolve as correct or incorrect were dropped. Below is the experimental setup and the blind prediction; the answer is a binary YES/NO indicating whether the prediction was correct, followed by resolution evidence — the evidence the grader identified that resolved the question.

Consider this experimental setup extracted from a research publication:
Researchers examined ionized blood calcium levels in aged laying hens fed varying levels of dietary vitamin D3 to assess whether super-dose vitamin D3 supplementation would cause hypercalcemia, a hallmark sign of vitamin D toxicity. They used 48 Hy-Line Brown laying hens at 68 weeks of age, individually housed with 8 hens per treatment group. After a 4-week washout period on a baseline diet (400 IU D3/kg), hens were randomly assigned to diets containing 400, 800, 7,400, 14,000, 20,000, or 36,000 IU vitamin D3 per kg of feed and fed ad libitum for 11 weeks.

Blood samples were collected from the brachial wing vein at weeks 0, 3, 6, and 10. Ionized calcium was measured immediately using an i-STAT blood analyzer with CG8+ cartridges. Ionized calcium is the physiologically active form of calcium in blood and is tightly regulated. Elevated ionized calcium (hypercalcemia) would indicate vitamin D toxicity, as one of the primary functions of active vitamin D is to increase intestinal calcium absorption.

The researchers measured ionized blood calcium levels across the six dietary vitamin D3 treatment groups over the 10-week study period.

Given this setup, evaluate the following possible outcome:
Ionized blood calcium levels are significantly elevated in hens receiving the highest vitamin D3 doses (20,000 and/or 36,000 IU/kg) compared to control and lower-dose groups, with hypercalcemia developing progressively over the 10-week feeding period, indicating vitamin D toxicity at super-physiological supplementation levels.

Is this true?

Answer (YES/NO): NO